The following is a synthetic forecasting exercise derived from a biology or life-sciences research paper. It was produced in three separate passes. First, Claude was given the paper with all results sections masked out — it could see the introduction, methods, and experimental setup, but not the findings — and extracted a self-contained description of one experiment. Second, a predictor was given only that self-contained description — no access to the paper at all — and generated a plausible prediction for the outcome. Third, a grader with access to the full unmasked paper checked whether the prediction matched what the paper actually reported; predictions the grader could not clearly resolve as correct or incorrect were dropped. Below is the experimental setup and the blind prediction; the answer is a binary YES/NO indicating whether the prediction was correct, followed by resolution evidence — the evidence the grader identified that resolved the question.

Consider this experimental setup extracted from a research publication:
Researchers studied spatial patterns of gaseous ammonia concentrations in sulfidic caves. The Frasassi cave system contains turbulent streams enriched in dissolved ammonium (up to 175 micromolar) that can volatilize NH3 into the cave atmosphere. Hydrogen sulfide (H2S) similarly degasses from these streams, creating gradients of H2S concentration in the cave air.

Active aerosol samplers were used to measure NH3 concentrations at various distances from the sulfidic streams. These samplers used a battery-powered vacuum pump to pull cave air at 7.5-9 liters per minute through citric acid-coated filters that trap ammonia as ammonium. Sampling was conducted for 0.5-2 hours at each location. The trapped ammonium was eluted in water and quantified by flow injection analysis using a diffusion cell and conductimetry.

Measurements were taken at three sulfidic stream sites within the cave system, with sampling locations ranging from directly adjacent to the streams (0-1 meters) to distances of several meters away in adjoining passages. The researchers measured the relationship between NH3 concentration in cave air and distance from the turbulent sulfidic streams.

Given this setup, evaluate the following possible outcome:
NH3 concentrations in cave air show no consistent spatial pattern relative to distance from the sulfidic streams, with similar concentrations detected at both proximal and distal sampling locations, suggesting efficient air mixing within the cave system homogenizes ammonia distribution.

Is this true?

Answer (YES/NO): NO